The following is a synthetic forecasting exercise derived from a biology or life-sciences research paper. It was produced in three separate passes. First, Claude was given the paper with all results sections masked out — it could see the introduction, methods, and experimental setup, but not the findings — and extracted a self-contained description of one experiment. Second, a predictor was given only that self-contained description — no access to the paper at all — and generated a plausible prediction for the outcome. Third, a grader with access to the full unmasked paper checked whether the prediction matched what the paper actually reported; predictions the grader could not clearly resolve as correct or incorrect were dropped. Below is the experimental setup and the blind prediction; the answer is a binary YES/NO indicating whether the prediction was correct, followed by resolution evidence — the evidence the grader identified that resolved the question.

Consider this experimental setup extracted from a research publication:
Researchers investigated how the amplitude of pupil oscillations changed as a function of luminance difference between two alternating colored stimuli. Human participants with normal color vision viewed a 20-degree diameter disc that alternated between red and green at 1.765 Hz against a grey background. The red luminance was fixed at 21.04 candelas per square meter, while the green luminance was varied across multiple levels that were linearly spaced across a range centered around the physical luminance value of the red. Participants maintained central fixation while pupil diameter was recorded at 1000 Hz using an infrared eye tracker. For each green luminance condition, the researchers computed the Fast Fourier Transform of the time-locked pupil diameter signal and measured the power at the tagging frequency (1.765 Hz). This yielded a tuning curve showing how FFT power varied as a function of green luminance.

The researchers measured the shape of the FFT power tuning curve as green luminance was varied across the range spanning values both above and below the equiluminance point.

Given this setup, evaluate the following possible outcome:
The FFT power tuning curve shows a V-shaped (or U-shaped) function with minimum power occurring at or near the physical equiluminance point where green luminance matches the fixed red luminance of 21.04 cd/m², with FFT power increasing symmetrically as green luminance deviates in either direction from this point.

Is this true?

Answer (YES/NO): NO